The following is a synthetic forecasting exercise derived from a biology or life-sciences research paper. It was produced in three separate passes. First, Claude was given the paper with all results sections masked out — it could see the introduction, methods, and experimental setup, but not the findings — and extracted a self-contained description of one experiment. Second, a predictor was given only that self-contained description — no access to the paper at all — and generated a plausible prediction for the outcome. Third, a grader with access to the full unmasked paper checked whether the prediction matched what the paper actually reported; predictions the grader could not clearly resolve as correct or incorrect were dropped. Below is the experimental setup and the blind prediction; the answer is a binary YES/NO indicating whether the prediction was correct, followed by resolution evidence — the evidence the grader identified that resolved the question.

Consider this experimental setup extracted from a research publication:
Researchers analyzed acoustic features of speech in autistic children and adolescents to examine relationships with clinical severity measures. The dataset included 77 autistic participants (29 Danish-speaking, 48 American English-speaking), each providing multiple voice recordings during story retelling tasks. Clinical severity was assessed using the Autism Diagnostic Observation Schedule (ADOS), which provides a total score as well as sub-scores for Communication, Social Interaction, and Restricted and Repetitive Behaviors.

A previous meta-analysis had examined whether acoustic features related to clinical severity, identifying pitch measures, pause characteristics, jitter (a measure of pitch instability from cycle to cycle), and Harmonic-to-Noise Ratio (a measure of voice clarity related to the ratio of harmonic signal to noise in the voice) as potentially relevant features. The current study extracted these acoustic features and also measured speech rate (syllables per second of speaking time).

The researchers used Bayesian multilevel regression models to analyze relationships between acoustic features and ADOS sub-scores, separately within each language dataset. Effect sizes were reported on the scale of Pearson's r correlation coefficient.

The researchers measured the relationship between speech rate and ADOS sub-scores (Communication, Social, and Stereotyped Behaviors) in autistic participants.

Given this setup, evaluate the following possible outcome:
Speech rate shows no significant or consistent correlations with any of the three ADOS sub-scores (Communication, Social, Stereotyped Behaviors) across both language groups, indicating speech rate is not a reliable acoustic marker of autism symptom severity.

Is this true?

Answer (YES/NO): NO